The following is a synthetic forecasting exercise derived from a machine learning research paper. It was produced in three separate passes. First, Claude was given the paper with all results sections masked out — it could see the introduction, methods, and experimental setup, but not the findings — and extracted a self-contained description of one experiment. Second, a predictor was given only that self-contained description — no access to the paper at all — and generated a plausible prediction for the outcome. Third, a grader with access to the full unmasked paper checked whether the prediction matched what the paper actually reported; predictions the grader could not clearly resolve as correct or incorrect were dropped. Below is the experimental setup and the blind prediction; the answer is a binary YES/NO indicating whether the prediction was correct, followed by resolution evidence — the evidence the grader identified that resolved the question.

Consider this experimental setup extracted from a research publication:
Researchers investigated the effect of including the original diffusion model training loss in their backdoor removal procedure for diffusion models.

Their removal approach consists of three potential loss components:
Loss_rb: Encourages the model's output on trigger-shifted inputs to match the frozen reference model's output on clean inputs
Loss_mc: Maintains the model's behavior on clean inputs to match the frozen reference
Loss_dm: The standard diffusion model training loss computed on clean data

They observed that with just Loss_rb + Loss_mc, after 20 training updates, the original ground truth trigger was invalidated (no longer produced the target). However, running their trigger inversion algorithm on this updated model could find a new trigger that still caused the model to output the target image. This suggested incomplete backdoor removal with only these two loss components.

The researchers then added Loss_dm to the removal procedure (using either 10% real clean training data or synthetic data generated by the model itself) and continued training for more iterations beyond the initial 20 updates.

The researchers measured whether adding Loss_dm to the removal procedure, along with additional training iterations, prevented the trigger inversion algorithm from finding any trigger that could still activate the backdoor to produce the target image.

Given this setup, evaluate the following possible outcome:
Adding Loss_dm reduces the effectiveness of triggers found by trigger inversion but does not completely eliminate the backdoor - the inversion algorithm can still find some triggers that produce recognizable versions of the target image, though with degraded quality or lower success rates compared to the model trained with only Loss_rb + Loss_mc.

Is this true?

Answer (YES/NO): NO